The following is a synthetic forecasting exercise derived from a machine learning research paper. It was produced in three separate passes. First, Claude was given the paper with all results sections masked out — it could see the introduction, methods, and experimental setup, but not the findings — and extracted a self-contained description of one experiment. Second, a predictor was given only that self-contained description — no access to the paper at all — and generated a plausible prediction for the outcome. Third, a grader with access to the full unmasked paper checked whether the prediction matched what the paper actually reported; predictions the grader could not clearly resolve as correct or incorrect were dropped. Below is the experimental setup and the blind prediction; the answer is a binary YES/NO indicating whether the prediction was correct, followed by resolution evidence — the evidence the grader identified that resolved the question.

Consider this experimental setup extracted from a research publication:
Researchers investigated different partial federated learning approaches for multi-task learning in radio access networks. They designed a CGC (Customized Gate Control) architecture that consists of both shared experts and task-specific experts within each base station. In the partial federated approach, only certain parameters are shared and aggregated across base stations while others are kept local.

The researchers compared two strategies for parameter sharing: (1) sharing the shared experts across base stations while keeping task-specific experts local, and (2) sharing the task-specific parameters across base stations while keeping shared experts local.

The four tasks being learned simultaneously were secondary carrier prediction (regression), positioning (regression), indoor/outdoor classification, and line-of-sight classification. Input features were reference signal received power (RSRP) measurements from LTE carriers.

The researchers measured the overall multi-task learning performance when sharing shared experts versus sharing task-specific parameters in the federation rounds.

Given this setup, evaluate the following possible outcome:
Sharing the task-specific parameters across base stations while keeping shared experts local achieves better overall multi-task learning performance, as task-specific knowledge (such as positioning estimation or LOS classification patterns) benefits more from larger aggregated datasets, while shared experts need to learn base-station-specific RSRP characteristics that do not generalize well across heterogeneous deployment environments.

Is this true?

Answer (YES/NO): NO